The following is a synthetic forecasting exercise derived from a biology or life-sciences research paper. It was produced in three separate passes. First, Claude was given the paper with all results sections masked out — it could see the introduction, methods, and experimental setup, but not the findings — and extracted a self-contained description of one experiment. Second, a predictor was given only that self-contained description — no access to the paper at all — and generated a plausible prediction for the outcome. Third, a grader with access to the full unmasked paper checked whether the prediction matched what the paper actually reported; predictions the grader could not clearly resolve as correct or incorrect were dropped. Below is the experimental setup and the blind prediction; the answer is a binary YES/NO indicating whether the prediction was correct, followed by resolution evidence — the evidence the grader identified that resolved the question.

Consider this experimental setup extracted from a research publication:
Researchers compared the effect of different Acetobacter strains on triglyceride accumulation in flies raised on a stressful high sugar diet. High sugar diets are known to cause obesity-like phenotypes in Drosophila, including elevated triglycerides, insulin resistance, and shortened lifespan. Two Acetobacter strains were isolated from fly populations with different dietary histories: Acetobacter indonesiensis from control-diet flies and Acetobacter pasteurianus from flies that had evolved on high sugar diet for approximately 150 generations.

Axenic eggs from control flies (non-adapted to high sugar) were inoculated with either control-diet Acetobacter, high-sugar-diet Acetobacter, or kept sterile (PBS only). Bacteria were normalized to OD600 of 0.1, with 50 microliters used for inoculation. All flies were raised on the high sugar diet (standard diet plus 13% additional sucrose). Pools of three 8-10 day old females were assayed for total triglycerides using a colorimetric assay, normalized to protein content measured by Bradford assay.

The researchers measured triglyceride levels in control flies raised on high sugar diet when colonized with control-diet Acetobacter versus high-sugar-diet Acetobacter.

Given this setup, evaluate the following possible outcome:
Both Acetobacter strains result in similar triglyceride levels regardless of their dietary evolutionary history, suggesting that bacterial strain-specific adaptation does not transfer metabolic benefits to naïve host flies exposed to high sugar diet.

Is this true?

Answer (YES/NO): YES